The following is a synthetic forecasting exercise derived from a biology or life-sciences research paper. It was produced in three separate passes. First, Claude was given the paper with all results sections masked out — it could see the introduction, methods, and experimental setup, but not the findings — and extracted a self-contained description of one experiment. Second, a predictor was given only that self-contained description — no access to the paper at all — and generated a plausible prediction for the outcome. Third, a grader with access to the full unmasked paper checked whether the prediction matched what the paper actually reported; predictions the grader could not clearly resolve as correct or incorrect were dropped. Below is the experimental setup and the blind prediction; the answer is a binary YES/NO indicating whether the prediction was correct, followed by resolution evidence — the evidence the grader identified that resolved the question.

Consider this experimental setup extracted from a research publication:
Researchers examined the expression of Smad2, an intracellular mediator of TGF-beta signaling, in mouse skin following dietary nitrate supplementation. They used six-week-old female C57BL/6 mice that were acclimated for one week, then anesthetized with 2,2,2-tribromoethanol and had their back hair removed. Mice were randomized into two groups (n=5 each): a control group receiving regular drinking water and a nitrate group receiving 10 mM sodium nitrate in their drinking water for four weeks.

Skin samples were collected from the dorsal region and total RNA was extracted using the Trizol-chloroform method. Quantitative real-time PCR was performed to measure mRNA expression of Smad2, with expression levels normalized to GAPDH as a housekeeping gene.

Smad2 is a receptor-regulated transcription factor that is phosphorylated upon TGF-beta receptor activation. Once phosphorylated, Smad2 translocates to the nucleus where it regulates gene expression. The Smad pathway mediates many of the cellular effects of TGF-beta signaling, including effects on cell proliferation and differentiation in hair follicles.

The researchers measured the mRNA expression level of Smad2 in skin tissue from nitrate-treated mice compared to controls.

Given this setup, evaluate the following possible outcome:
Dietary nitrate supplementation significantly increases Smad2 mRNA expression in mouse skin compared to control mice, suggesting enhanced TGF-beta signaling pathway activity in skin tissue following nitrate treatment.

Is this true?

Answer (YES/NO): NO